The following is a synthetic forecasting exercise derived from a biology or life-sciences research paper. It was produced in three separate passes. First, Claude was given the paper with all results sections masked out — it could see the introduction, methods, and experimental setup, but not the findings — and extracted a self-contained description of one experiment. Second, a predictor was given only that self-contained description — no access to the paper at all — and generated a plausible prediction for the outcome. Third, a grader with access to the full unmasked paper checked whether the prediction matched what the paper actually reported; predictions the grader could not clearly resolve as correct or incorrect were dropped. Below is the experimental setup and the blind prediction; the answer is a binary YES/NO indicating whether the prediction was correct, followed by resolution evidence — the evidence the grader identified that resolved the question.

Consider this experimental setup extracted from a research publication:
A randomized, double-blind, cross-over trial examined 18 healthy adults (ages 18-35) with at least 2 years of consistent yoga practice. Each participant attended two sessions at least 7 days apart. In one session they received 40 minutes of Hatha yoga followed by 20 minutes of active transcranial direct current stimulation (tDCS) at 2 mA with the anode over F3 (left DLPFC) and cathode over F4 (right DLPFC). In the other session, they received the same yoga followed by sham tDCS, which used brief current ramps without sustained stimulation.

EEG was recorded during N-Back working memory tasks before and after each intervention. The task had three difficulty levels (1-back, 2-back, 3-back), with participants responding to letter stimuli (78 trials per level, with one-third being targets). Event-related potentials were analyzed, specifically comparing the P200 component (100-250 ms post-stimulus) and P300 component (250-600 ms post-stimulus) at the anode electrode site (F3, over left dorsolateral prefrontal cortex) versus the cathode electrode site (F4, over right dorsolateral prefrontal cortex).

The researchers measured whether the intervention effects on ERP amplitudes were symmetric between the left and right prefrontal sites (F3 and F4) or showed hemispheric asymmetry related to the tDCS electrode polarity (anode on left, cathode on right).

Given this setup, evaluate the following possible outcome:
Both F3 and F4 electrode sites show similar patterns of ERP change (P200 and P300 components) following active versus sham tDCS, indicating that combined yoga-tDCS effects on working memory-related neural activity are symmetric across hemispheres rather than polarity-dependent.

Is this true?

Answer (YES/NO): NO